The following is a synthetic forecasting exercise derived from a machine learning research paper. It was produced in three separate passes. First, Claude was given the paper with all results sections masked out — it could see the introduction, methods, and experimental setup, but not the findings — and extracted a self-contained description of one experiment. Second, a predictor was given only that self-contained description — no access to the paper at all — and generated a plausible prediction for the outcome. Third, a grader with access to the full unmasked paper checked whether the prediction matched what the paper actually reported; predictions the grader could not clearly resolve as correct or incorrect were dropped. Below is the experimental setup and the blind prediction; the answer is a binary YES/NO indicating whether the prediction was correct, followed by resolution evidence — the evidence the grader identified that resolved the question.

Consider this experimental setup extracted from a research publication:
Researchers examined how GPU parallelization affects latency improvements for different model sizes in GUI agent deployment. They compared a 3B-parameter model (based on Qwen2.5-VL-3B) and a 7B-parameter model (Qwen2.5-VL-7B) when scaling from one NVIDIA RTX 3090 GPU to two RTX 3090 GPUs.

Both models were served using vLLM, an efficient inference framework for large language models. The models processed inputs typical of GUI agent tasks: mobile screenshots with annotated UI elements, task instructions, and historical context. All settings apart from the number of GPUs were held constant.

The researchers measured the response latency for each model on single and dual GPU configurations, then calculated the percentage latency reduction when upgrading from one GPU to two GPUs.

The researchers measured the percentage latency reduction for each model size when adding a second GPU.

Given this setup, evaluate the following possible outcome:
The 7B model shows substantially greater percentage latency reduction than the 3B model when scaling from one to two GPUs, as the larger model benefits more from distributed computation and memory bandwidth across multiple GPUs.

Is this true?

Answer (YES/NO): YES